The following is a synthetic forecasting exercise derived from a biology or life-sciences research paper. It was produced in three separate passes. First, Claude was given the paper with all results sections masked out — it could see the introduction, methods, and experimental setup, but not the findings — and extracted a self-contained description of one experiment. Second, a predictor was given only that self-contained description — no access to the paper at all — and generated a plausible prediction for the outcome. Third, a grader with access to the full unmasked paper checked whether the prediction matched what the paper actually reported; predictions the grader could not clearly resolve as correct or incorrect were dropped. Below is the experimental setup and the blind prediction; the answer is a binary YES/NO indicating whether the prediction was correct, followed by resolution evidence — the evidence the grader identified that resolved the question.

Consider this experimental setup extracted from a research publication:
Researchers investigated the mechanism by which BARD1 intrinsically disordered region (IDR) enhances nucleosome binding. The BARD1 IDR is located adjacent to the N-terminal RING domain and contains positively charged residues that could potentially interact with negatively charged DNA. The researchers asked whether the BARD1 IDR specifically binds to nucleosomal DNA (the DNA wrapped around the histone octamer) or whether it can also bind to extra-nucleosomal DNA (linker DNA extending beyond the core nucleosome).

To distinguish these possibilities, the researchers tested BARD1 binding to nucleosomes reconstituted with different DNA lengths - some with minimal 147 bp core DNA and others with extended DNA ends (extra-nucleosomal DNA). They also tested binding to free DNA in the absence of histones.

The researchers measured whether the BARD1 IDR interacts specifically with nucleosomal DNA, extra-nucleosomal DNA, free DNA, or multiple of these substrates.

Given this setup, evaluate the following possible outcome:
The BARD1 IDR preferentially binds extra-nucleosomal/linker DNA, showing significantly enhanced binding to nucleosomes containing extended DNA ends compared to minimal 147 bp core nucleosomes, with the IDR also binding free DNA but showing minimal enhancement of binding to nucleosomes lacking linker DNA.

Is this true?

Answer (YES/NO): NO